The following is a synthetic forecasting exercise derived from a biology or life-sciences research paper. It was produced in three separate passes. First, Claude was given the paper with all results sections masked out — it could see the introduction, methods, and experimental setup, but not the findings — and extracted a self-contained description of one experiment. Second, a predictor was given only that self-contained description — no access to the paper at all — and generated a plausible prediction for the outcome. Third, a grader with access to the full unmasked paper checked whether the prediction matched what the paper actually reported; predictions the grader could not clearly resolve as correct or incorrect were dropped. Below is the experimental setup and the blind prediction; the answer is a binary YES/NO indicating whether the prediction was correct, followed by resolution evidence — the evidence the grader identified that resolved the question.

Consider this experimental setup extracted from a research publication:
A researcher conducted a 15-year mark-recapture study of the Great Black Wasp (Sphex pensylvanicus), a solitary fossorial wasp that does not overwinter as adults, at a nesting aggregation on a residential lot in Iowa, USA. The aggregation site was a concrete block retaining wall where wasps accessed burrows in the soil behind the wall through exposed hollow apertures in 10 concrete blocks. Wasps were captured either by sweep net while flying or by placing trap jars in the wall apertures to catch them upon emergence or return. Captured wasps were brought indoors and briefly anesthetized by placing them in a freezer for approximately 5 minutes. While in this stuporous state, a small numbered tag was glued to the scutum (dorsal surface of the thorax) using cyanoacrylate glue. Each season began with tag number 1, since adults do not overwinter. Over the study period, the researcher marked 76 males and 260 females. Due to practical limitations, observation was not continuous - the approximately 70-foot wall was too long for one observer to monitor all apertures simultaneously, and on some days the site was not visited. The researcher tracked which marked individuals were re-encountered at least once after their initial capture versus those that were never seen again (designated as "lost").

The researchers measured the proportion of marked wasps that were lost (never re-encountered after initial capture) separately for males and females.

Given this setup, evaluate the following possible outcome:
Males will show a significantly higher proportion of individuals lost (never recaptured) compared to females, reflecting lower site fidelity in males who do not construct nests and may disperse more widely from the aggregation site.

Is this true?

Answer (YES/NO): YES